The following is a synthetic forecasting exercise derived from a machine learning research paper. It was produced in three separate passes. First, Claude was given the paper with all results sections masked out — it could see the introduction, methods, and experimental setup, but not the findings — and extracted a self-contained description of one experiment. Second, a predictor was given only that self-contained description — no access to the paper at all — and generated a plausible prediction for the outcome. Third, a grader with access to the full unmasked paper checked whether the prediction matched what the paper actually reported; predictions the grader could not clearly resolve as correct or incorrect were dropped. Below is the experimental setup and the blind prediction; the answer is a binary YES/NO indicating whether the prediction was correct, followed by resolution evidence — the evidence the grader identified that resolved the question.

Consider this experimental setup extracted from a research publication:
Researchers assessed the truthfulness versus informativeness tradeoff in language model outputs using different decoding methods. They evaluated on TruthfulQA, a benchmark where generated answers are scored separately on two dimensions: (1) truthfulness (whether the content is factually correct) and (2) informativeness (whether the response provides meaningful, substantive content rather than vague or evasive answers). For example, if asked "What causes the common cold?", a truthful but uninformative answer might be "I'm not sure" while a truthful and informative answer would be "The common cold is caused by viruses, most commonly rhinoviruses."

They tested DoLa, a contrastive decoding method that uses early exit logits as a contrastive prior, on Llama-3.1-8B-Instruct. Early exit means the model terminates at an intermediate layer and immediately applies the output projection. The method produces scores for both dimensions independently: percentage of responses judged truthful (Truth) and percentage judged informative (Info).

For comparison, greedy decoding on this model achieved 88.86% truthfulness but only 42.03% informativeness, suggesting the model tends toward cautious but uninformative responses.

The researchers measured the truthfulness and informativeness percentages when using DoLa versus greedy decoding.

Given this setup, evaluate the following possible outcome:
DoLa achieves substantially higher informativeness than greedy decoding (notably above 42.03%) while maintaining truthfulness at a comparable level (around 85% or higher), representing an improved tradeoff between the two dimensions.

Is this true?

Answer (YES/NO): NO